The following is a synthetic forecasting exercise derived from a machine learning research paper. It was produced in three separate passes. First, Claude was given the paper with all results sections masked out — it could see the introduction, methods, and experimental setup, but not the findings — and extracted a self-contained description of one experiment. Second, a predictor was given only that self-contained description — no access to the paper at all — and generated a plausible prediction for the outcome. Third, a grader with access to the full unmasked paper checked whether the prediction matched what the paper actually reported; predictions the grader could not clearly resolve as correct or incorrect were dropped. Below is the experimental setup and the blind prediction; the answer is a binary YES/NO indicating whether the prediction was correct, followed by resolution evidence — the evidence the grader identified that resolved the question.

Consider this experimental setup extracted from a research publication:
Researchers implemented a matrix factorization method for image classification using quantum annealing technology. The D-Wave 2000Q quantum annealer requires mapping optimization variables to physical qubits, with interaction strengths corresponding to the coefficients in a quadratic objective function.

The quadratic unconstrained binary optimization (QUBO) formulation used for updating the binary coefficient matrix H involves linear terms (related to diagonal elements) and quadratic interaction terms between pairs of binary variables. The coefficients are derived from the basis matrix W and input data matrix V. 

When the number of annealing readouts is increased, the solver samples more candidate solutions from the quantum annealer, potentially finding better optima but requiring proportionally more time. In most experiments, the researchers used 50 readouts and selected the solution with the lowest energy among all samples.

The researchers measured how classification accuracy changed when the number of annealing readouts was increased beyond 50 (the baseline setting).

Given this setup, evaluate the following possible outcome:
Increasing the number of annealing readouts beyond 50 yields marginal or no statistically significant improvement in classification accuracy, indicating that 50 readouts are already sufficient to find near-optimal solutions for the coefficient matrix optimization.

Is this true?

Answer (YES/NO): YES